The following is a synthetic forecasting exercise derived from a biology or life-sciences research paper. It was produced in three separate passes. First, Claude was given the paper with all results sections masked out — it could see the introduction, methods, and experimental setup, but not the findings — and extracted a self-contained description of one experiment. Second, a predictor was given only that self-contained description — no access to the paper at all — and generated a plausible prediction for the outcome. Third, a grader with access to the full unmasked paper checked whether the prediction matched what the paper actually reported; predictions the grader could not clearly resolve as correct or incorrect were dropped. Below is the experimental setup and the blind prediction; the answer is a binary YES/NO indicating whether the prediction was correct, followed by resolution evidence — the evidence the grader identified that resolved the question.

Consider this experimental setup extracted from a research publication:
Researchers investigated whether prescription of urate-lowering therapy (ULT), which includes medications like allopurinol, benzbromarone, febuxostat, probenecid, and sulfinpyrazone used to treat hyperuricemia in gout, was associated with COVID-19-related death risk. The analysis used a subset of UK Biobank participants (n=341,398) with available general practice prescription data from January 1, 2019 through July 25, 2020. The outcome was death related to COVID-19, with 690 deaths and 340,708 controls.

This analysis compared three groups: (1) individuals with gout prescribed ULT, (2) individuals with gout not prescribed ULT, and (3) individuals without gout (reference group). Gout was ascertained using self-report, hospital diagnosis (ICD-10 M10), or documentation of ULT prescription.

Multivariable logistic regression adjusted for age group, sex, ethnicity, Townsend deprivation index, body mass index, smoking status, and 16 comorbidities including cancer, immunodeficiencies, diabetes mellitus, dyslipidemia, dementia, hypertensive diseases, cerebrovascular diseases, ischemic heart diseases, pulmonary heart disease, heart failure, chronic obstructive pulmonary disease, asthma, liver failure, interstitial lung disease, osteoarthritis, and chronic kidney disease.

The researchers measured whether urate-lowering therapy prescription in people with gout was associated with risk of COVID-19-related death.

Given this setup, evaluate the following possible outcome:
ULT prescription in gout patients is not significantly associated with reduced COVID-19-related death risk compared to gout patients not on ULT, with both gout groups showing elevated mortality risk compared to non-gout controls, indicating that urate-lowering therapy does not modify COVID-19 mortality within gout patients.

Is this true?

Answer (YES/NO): NO